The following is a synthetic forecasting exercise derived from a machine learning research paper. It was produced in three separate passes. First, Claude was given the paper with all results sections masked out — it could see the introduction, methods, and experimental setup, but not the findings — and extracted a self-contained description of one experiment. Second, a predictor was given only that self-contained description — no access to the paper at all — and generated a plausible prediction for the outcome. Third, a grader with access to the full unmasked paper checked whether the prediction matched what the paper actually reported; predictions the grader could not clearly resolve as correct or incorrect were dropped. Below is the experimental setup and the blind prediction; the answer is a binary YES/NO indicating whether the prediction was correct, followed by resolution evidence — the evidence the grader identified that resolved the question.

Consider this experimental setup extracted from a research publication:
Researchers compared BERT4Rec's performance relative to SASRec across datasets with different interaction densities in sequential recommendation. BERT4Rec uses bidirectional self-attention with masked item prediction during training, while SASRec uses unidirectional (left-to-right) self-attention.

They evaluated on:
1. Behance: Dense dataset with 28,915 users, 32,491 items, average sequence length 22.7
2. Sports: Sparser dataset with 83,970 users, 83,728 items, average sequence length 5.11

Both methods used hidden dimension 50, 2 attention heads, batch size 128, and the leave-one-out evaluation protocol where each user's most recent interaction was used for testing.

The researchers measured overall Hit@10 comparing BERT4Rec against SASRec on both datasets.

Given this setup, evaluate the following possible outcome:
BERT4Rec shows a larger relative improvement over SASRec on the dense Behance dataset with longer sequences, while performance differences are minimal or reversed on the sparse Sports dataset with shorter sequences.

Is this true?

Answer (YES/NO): NO